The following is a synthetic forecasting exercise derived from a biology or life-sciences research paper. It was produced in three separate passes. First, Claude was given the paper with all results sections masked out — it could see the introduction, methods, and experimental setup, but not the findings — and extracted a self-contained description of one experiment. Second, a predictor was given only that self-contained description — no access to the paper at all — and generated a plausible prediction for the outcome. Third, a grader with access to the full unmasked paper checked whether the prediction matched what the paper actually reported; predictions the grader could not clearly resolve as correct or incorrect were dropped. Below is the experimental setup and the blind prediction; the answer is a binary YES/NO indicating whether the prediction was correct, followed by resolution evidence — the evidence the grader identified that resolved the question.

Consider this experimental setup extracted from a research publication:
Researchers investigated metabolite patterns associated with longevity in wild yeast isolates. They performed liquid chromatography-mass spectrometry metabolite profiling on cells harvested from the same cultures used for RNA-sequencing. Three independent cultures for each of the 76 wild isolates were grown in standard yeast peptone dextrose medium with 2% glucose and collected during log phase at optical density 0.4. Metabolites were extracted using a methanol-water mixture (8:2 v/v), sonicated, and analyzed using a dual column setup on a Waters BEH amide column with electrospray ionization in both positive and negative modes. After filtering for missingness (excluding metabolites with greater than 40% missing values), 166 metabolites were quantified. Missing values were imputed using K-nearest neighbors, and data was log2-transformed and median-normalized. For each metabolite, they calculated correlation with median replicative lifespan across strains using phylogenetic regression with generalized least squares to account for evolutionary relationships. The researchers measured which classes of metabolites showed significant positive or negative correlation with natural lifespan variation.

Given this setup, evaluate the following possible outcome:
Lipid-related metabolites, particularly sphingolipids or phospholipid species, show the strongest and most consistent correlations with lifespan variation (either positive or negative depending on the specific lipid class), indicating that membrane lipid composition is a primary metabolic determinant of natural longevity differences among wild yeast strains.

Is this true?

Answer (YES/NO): NO